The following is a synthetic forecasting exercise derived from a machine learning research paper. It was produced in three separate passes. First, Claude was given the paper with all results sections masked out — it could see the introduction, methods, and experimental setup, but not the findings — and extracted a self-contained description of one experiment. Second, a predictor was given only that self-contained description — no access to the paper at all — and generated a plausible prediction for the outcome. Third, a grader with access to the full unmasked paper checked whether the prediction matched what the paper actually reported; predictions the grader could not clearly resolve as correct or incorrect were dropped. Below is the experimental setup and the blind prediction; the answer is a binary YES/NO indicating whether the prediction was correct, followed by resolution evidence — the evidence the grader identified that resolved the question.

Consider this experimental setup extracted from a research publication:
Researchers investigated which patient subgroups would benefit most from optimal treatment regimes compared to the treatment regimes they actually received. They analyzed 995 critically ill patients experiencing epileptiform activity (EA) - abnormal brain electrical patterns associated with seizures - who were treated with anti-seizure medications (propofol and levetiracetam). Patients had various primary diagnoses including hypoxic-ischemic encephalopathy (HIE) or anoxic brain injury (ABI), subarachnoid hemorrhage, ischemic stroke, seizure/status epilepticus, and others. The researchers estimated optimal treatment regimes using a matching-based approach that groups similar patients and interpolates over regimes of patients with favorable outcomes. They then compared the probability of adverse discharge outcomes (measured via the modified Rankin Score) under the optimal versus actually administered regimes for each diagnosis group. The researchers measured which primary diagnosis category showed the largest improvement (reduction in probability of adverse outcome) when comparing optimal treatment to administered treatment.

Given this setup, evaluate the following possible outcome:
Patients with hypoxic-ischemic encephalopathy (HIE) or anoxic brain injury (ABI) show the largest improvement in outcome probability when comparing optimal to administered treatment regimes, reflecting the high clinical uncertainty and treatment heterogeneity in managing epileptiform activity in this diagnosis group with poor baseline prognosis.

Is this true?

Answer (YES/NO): YES